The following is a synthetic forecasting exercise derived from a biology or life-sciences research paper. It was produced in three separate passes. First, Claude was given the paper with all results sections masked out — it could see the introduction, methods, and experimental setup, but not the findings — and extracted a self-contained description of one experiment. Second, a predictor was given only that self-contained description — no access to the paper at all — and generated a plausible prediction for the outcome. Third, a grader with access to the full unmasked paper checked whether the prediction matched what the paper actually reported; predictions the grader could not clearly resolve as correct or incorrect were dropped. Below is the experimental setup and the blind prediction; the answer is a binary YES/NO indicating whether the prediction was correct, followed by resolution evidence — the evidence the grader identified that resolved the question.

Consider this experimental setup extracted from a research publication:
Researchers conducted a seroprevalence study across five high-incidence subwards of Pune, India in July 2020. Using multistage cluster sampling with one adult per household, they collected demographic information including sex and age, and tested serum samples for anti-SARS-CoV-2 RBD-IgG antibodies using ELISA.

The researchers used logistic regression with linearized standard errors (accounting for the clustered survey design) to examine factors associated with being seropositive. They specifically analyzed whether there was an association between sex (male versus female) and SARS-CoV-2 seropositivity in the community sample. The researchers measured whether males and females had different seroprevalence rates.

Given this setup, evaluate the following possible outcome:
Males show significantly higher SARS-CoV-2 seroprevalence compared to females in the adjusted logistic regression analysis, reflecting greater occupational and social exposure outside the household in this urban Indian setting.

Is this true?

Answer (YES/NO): NO